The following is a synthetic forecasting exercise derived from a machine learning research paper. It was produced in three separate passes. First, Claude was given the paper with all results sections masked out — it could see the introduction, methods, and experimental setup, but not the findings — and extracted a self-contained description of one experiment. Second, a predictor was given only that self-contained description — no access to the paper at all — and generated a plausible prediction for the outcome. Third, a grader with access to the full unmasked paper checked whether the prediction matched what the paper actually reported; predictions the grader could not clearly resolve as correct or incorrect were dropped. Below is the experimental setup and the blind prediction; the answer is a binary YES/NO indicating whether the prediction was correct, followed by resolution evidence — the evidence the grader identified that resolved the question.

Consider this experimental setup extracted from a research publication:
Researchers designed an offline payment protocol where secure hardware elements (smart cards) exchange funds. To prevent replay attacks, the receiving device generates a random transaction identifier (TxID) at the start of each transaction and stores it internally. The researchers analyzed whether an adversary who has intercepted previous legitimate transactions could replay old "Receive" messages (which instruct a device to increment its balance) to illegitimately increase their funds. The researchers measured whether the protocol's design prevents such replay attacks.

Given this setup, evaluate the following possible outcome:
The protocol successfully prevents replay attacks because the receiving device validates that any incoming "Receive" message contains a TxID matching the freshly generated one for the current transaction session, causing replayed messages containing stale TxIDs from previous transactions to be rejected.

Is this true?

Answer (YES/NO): YES